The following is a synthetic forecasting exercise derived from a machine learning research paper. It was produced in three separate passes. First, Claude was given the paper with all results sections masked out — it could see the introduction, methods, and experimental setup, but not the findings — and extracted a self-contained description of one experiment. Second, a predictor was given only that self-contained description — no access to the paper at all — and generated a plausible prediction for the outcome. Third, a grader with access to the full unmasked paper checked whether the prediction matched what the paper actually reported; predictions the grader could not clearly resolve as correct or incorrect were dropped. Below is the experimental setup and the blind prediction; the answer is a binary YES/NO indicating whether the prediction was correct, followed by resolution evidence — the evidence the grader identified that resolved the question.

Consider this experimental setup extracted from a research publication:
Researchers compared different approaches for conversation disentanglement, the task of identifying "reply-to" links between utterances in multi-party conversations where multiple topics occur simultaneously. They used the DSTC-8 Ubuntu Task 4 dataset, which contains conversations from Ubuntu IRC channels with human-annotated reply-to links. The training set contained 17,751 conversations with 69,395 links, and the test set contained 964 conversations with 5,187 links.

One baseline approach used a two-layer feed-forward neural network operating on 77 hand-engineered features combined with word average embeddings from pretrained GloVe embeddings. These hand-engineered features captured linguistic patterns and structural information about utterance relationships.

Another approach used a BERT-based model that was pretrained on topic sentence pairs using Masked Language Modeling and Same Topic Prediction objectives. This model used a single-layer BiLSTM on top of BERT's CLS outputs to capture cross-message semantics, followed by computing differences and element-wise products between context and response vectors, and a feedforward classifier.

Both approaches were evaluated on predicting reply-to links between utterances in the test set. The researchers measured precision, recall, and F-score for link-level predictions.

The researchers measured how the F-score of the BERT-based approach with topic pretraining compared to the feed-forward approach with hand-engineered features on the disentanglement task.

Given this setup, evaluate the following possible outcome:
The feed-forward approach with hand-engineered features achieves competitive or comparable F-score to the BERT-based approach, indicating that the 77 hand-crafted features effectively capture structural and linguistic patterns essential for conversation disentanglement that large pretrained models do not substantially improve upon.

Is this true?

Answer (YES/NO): YES